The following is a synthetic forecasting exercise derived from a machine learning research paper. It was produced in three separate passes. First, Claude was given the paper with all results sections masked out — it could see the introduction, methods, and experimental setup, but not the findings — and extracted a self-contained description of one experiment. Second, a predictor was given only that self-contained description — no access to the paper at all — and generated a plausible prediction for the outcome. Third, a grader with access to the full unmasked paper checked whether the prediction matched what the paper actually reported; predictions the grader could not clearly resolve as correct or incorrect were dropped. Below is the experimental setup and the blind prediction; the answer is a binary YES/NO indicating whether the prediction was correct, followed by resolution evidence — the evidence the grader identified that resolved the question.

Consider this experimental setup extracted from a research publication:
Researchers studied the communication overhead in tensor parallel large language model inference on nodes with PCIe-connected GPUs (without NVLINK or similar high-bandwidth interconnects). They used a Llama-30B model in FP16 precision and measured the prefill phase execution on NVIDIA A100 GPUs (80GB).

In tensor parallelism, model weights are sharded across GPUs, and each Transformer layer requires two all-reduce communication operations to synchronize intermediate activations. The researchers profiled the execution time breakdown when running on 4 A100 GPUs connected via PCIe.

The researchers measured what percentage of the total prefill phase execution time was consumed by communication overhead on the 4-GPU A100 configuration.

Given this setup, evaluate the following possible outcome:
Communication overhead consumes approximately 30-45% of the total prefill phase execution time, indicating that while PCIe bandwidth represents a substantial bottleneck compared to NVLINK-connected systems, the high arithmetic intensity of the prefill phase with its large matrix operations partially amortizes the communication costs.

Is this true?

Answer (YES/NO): NO